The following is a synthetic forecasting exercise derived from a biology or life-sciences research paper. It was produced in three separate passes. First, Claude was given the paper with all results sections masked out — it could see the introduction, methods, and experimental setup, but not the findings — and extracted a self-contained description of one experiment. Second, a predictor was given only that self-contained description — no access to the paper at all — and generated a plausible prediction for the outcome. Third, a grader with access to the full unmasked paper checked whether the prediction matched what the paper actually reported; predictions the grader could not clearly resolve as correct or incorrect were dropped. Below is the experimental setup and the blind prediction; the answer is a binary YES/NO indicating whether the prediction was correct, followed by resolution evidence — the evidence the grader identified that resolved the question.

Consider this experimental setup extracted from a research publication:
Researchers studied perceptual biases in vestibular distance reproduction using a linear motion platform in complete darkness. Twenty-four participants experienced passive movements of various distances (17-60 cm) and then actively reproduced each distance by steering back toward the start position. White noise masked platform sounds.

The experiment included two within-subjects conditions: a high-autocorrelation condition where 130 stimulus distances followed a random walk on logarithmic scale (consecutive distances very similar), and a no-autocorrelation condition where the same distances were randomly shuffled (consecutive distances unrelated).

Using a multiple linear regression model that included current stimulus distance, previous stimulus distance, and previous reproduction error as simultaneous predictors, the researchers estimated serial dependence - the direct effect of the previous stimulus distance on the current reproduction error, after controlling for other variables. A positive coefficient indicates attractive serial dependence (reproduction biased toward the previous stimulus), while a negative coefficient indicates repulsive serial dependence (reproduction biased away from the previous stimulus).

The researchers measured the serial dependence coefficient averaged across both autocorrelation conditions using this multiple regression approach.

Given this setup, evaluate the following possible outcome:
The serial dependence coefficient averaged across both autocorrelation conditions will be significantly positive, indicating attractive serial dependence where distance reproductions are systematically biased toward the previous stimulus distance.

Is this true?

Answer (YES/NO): YES